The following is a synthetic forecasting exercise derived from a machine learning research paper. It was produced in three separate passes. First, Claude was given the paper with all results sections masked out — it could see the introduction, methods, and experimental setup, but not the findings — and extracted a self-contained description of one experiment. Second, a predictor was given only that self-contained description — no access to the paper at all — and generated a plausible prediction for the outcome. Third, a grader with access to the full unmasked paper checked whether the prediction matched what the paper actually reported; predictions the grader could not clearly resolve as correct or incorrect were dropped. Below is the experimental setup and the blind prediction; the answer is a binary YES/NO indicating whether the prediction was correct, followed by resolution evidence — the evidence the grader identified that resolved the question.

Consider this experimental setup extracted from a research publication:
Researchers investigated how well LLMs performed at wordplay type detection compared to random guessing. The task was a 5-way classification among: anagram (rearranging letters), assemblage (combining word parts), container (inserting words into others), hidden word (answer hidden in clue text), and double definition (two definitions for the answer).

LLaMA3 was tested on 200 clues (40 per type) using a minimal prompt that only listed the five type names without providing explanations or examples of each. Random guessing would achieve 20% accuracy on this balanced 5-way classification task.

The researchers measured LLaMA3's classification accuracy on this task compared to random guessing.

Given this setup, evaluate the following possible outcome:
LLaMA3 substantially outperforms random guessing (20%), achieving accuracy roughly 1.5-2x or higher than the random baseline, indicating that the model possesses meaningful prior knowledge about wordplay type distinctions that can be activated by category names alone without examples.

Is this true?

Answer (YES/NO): NO